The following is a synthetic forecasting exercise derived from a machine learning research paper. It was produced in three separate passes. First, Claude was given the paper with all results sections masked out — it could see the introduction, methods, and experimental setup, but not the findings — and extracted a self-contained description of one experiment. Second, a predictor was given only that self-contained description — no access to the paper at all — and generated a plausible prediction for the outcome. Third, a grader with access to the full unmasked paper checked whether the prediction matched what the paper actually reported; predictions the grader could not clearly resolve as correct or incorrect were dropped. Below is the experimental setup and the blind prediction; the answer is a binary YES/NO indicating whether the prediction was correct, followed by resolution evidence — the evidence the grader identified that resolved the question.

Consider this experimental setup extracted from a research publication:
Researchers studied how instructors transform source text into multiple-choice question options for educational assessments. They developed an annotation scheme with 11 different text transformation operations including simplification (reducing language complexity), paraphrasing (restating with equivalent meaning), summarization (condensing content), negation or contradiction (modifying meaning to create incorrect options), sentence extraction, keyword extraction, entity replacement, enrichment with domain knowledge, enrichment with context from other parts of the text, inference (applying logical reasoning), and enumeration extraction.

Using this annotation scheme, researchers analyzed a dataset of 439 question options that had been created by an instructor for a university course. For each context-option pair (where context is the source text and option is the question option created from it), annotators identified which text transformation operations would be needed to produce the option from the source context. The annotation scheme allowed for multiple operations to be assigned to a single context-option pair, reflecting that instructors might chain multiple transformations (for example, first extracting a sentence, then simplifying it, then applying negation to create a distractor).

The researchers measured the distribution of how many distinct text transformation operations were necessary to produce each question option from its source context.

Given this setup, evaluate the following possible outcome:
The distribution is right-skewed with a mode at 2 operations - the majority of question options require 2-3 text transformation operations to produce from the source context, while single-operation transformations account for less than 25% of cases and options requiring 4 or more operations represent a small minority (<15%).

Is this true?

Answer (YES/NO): NO